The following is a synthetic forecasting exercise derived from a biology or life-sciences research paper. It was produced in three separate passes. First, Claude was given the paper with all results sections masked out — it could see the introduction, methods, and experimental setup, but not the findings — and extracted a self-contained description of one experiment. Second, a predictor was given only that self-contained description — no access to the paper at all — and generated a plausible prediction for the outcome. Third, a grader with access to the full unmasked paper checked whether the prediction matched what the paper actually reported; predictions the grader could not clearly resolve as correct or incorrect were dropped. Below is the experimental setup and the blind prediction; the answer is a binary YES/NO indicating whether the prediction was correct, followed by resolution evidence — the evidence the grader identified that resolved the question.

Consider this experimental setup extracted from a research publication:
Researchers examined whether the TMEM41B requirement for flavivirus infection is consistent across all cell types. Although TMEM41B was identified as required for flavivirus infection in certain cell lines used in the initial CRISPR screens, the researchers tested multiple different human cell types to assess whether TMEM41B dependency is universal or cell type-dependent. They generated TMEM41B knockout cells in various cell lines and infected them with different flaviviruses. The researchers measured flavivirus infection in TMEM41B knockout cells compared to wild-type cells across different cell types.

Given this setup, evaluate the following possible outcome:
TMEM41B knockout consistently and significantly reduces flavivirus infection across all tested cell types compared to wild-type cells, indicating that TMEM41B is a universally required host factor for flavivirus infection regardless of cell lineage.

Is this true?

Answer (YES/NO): NO